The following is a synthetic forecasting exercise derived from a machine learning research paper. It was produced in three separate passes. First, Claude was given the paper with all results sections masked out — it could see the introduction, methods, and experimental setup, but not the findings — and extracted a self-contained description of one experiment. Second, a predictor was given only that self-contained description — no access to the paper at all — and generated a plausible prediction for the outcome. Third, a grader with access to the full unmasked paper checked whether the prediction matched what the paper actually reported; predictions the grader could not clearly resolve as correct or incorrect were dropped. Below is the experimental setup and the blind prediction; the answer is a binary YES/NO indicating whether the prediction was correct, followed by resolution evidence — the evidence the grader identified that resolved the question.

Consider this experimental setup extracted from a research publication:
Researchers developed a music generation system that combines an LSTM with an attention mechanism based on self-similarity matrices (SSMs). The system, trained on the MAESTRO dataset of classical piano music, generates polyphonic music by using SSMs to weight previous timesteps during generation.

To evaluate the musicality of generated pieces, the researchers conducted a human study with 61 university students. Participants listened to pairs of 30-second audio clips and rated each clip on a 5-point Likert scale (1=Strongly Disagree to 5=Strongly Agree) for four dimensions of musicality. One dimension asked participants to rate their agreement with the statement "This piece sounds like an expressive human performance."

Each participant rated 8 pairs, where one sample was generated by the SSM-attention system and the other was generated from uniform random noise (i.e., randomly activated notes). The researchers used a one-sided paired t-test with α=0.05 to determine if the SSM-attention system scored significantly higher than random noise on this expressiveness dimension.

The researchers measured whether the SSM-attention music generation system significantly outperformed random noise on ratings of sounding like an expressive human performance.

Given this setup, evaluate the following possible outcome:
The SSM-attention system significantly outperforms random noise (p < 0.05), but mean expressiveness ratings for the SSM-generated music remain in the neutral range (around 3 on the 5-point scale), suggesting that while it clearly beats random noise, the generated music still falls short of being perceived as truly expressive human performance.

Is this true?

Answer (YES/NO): NO